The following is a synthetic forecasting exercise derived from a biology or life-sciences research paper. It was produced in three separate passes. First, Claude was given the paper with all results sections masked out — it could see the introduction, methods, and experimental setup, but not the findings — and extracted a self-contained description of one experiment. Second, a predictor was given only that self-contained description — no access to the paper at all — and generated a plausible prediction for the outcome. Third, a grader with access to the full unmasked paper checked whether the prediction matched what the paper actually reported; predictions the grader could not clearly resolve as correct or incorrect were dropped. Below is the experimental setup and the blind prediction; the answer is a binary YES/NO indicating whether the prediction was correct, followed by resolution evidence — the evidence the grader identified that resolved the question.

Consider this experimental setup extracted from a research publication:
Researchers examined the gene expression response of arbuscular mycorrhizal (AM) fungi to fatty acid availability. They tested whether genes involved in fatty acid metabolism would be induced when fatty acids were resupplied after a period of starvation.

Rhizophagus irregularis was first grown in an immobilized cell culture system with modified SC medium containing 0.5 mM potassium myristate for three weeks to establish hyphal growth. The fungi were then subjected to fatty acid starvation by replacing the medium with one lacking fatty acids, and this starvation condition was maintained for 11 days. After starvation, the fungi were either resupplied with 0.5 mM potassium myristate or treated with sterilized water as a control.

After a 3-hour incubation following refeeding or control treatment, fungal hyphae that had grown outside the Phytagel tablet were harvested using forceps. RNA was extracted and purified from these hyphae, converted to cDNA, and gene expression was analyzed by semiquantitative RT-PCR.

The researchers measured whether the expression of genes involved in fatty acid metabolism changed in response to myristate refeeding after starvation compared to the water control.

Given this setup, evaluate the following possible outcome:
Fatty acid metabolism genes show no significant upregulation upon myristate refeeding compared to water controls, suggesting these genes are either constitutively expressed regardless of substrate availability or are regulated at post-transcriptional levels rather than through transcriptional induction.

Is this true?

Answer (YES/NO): NO